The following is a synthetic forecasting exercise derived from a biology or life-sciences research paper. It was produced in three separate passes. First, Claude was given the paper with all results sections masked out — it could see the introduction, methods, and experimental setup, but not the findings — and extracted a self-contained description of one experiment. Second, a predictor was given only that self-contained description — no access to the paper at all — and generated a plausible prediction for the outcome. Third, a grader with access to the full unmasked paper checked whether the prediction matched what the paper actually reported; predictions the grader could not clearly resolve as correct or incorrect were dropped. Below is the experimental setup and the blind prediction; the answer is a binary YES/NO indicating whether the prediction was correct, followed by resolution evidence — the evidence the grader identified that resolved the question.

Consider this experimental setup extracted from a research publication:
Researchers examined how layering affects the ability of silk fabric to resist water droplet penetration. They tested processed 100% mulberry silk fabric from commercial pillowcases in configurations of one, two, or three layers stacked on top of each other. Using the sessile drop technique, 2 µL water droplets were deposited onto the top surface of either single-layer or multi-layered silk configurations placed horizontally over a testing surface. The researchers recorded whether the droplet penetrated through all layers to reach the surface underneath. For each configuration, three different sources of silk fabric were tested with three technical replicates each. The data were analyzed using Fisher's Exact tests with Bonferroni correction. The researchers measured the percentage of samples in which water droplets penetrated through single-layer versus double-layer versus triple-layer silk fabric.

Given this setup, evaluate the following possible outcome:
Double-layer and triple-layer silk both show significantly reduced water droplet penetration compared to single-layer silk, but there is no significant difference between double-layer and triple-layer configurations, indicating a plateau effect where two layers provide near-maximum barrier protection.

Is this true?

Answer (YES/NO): YES